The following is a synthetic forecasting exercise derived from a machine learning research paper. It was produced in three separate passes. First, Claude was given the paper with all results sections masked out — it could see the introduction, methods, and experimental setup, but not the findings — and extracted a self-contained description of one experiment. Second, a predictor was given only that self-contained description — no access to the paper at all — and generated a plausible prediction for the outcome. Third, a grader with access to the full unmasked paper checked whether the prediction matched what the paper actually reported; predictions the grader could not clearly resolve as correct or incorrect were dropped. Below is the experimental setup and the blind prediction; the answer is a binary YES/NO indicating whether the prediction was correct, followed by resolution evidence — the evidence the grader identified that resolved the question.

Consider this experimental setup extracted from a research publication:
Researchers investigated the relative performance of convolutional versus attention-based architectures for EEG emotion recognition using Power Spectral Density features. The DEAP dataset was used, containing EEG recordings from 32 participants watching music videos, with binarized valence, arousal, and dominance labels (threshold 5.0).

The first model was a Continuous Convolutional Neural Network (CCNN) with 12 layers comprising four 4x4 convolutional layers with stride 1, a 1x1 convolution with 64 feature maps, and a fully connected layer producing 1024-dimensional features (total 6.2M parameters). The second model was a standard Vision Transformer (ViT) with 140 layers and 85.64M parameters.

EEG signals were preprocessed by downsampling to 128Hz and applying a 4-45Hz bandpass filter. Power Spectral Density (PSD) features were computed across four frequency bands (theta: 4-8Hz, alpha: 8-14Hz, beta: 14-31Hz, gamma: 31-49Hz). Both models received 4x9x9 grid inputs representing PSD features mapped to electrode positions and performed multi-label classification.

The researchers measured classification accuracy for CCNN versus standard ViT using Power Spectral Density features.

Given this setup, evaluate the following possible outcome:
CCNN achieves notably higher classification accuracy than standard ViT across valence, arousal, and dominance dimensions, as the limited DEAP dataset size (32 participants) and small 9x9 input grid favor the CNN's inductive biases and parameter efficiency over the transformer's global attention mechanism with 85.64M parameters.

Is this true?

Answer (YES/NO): NO